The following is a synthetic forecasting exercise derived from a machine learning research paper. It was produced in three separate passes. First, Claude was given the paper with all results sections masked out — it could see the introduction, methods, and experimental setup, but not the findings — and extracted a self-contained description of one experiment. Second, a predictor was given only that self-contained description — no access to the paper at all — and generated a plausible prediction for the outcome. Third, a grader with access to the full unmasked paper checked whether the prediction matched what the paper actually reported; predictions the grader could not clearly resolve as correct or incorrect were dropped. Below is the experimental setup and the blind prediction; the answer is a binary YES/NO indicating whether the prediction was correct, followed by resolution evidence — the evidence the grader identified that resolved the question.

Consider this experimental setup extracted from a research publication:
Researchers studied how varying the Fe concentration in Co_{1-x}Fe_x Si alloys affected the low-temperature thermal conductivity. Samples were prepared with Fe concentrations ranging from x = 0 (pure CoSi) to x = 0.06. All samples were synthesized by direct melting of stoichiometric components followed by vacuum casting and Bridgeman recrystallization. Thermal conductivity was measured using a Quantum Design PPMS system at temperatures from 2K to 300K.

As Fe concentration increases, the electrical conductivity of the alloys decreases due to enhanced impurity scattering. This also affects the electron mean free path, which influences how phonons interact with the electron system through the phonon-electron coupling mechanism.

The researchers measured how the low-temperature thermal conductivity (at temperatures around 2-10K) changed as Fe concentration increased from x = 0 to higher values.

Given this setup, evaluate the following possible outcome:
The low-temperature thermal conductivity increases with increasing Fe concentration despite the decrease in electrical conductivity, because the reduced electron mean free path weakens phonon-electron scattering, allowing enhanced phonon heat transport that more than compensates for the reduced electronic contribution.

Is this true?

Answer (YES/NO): YES